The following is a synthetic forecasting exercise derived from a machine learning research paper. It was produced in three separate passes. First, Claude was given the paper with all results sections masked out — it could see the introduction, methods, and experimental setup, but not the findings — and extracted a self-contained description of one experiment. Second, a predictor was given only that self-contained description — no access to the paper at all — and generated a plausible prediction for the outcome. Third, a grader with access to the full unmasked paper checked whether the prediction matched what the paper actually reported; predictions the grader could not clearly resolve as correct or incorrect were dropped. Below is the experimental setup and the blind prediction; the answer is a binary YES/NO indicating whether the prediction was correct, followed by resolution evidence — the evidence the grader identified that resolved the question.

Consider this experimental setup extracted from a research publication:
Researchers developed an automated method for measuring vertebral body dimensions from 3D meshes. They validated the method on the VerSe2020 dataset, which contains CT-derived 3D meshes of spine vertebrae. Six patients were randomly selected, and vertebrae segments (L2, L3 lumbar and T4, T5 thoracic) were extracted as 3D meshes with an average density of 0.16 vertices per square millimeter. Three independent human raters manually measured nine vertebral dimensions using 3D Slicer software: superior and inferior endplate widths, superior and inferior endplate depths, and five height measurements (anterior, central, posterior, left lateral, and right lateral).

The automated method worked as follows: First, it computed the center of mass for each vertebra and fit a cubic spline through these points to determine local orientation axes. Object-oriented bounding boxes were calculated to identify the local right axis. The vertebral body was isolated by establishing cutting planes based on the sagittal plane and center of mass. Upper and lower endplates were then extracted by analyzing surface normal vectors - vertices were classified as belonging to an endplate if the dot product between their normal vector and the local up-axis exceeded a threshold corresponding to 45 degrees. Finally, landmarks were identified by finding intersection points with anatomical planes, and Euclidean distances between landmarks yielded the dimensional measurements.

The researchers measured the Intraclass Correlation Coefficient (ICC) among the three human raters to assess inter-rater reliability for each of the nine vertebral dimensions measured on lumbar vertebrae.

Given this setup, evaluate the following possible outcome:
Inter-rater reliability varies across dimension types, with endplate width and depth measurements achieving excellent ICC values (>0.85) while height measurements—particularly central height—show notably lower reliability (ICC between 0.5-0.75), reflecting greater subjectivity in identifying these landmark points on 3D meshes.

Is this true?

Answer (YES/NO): NO